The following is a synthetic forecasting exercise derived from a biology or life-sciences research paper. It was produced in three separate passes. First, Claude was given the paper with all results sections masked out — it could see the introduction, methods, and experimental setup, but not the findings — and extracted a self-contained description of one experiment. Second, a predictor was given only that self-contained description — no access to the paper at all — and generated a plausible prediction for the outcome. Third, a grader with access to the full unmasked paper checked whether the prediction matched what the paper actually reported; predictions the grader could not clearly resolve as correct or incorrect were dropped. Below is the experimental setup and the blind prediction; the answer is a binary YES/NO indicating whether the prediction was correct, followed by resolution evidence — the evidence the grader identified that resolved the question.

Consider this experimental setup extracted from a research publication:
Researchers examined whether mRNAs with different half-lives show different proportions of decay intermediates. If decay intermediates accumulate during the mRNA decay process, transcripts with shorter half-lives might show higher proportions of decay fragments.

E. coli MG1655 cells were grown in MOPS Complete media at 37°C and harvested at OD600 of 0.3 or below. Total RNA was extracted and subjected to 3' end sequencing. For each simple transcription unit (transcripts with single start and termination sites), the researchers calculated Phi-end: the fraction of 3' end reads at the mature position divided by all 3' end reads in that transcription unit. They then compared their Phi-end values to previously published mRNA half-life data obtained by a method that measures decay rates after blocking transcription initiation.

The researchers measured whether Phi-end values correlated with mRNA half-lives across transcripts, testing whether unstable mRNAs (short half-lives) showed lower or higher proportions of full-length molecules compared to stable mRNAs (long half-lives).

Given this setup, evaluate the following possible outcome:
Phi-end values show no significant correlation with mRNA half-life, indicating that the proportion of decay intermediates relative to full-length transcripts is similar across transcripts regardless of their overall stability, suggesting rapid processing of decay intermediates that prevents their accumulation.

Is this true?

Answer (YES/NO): NO